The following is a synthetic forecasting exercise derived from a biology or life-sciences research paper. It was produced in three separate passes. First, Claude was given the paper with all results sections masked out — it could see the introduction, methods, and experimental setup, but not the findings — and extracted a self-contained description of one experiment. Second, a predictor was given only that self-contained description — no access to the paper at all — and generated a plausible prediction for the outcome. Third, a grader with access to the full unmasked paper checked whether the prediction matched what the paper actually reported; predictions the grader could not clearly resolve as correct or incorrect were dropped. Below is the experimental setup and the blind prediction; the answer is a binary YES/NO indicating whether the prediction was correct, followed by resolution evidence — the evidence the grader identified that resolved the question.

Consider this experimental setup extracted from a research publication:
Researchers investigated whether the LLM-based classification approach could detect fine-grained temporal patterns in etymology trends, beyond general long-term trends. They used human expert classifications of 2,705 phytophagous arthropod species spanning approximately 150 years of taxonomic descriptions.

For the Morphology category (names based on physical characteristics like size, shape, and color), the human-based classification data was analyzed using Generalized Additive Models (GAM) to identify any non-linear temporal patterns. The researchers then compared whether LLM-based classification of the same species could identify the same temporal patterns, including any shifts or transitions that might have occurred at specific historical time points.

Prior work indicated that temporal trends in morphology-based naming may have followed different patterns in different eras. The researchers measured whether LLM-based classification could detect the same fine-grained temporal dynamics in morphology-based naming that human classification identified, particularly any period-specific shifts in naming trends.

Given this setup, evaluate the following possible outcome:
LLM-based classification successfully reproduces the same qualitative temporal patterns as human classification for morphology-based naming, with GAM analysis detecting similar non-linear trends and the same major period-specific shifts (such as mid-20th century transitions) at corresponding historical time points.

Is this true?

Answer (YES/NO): NO